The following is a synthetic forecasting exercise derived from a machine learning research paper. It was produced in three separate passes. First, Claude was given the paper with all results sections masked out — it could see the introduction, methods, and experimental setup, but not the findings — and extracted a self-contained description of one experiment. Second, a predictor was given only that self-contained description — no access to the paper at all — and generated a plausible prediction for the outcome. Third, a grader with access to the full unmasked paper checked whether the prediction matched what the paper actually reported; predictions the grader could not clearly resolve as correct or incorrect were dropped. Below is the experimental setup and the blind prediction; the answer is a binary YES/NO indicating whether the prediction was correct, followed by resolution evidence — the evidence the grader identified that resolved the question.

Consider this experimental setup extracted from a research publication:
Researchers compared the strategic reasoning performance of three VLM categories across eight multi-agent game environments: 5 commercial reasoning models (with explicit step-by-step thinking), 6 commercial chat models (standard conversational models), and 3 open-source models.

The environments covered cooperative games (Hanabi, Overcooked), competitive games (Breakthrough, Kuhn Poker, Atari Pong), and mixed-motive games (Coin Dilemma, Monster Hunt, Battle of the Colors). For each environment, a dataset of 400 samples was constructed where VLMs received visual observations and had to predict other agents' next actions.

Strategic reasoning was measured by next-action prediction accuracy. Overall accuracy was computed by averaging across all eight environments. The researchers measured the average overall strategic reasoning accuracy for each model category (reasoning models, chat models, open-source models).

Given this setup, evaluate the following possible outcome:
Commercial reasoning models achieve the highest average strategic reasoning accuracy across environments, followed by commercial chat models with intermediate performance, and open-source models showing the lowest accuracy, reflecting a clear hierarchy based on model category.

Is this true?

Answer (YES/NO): NO